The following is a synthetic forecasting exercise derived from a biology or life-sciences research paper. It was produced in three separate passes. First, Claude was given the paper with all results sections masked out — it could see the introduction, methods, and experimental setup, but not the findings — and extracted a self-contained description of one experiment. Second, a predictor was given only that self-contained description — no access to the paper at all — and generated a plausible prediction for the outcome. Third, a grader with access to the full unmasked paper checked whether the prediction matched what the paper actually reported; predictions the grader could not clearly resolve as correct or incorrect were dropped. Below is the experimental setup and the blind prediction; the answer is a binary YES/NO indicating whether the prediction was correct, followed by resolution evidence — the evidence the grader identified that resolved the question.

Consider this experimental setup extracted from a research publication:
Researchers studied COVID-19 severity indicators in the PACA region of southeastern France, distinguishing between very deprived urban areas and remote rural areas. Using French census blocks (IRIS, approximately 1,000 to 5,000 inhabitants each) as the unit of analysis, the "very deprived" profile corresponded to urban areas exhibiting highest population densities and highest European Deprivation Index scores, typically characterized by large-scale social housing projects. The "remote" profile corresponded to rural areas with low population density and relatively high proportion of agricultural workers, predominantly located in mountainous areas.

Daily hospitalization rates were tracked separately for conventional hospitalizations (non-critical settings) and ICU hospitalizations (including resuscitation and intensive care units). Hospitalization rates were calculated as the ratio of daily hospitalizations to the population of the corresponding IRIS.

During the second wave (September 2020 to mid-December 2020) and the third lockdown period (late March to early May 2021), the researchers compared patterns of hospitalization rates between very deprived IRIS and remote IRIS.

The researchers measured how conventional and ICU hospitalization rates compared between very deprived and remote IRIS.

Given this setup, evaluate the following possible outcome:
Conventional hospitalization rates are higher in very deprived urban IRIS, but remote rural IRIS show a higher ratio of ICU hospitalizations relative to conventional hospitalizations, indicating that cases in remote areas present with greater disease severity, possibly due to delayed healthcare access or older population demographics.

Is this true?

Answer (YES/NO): NO